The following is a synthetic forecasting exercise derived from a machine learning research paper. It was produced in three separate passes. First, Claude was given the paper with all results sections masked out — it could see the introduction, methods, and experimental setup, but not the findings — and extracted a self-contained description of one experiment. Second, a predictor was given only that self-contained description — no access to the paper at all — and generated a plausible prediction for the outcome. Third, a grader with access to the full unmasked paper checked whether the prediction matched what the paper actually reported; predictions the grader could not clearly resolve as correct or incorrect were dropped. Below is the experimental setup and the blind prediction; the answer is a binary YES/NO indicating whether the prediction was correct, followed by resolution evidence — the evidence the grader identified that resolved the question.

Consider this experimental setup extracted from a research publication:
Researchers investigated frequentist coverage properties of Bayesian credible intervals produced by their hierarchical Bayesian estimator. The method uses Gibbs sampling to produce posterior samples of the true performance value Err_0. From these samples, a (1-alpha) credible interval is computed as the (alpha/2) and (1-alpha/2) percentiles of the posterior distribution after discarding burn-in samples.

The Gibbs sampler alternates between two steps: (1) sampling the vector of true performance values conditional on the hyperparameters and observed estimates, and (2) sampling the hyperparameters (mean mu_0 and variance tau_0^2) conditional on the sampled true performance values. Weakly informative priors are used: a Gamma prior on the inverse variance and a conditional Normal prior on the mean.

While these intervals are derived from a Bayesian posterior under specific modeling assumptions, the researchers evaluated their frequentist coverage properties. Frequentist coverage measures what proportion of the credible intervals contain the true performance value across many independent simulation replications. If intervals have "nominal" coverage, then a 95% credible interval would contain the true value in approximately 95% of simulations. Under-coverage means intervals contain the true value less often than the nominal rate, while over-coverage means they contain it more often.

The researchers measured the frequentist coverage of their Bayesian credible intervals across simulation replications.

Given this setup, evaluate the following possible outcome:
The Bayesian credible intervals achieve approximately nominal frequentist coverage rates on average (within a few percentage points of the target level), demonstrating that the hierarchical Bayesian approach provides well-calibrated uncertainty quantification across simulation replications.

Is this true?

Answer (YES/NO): NO